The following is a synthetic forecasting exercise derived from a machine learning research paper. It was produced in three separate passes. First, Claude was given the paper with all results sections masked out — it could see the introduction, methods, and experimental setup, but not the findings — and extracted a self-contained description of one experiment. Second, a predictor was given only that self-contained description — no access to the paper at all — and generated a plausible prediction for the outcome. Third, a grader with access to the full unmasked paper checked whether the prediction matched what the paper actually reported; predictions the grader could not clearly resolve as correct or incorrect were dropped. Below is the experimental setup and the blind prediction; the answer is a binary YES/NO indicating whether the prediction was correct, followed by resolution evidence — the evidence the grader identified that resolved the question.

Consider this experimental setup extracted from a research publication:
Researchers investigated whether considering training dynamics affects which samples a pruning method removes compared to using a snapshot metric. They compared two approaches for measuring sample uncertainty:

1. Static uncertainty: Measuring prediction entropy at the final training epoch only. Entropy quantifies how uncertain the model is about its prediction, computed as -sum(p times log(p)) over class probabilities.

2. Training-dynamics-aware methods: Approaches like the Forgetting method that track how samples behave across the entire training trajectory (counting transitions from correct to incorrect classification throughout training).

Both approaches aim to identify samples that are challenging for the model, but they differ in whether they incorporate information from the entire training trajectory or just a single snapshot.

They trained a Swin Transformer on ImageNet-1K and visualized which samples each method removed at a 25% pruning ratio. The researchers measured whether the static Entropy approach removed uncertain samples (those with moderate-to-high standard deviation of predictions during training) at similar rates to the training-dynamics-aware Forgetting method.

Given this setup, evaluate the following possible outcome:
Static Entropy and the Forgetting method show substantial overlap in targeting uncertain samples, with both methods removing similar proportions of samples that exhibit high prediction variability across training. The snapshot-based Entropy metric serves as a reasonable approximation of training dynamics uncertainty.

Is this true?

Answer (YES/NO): NO